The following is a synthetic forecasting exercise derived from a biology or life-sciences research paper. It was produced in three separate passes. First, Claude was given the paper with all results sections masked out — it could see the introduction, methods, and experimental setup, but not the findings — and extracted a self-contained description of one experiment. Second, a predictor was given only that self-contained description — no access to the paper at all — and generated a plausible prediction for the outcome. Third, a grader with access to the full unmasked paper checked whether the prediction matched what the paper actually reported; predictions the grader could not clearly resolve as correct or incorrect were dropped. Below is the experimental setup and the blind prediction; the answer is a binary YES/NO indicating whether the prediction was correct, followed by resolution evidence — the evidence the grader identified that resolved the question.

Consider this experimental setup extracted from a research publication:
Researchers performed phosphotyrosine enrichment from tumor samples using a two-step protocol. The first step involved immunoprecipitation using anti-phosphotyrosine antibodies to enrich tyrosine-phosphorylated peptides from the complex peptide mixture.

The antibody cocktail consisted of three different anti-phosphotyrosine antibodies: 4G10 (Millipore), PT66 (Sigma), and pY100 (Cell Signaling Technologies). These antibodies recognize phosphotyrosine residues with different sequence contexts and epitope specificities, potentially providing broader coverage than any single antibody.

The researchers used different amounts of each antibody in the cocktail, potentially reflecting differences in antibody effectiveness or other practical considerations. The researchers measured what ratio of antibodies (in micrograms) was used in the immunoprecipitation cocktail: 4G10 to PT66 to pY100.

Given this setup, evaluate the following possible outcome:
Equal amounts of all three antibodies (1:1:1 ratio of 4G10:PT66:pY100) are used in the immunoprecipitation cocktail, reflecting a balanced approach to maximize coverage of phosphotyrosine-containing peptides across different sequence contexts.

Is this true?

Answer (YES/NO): NO